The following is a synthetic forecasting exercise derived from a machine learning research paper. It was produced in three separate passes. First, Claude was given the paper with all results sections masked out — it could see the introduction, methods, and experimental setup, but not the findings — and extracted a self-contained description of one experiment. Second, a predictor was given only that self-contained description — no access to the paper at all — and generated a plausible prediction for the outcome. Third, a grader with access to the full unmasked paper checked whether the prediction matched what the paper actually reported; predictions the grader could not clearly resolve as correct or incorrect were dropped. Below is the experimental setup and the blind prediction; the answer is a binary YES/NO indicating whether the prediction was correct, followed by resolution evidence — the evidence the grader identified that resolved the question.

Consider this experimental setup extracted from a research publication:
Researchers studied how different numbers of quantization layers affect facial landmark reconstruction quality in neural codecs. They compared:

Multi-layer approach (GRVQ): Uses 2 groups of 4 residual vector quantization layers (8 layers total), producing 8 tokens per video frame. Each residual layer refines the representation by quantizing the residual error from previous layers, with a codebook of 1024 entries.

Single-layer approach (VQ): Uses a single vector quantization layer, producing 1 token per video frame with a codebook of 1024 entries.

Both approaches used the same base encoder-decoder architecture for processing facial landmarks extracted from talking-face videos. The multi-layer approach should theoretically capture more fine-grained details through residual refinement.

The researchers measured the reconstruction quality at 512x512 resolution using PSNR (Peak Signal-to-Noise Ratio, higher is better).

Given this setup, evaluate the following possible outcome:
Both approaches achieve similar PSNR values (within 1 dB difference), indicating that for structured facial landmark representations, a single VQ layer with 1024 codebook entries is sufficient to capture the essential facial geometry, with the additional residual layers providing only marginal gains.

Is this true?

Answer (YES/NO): NO